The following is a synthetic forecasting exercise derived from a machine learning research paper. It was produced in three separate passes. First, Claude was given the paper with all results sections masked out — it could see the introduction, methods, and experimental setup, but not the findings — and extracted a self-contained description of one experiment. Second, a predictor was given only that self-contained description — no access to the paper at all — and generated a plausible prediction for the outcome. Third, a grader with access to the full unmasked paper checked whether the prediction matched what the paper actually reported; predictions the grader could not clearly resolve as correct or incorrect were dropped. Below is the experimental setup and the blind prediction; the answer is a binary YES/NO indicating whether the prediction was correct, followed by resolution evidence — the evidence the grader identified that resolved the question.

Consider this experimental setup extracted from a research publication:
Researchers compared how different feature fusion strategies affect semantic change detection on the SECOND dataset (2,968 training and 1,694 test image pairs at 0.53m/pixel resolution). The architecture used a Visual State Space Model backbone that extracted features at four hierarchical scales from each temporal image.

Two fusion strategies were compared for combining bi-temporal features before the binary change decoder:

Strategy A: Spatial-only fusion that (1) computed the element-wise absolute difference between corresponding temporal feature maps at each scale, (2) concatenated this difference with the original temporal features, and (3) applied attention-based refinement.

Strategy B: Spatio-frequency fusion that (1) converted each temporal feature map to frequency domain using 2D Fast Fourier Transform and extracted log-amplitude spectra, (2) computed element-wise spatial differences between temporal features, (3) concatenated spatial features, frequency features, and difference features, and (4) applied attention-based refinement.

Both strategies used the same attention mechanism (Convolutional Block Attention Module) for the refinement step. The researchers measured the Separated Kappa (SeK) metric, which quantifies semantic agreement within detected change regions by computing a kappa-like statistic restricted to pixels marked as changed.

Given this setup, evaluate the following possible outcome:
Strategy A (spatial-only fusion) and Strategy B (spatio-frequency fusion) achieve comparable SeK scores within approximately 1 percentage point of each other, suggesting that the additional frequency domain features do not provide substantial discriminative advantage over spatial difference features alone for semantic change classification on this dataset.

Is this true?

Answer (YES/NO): NO